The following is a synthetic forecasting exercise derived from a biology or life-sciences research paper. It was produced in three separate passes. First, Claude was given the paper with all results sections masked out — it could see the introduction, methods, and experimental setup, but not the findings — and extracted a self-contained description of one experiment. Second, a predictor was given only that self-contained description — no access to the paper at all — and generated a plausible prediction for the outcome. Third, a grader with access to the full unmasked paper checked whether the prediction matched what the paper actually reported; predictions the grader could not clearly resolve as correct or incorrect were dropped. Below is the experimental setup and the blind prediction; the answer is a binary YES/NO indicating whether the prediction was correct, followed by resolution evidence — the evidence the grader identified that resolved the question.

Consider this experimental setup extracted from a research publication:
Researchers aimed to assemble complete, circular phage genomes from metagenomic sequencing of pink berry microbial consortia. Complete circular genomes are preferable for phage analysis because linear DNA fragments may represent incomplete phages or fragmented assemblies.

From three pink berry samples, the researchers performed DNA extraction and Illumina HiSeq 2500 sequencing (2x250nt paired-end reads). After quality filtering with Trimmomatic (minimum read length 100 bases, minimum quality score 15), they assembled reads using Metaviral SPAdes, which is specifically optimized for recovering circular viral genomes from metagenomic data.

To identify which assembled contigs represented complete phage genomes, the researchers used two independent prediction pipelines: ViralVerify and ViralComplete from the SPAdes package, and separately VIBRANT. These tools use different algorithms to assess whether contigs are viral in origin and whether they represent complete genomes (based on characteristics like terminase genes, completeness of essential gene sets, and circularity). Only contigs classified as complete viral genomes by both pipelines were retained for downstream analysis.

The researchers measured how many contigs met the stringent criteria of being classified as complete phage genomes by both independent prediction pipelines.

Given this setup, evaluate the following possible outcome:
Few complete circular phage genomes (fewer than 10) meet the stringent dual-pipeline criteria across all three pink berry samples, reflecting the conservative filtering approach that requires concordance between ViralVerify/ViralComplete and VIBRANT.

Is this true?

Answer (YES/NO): YES